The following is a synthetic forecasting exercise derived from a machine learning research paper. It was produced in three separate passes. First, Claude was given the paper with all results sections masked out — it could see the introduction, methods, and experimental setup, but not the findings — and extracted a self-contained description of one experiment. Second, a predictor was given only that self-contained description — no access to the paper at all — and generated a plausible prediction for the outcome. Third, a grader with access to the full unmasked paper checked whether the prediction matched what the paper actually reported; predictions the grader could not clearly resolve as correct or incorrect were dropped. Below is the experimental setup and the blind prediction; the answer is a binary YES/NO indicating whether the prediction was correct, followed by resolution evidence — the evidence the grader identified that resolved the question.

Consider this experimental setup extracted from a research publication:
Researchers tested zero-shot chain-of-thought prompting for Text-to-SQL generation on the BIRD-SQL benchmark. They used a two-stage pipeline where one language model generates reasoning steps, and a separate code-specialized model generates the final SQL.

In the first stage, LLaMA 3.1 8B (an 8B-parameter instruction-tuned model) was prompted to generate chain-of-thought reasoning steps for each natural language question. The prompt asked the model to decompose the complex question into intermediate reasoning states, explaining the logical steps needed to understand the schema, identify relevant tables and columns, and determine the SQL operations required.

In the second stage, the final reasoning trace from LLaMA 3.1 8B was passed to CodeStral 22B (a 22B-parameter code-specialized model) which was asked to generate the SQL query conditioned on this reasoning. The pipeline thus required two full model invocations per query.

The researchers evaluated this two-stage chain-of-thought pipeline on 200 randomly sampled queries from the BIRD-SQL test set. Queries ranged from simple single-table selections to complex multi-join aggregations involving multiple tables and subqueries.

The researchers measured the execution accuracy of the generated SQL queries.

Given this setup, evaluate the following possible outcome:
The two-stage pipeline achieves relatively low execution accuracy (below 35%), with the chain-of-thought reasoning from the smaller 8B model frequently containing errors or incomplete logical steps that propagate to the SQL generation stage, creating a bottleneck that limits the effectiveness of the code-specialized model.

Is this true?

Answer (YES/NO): NO